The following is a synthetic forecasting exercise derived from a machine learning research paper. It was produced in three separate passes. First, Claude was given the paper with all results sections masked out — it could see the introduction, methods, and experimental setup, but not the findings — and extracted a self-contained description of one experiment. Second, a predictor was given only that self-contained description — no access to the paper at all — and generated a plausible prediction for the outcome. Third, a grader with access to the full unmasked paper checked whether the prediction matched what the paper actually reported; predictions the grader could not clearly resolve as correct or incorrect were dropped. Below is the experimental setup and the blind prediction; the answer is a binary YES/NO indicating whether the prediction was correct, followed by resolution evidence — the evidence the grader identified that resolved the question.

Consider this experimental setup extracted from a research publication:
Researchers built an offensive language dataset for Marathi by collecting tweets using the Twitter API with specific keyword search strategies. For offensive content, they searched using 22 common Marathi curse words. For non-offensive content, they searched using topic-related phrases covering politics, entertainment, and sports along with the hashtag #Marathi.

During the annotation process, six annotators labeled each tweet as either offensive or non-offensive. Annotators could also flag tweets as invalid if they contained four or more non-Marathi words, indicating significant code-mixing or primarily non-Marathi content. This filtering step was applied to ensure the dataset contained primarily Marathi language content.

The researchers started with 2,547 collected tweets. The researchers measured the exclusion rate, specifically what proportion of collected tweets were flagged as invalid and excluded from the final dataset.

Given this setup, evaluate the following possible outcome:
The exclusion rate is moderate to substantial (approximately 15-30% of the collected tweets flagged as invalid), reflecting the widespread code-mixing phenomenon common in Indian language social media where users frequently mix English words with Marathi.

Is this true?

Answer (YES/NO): NO